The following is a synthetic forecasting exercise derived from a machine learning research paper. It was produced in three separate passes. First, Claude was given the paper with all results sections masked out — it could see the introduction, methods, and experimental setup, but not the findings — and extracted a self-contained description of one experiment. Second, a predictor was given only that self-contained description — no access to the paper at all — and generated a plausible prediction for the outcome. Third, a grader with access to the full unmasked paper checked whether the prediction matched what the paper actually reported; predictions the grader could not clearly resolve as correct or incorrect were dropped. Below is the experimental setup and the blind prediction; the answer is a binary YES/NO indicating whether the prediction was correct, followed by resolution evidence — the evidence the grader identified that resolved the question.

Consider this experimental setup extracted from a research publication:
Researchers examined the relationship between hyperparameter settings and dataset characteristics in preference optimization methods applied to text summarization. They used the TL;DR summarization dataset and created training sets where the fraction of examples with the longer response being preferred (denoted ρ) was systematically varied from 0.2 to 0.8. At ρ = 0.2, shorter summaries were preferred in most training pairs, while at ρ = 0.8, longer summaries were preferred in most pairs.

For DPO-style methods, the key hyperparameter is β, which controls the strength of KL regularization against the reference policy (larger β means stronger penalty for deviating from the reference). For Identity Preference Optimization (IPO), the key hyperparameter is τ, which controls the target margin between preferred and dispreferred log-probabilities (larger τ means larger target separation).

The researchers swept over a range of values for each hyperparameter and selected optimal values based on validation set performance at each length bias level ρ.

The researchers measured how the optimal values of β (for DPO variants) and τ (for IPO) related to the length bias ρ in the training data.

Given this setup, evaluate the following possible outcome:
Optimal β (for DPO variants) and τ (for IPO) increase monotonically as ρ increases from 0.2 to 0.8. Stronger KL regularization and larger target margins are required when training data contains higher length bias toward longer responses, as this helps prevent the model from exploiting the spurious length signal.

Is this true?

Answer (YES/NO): NO